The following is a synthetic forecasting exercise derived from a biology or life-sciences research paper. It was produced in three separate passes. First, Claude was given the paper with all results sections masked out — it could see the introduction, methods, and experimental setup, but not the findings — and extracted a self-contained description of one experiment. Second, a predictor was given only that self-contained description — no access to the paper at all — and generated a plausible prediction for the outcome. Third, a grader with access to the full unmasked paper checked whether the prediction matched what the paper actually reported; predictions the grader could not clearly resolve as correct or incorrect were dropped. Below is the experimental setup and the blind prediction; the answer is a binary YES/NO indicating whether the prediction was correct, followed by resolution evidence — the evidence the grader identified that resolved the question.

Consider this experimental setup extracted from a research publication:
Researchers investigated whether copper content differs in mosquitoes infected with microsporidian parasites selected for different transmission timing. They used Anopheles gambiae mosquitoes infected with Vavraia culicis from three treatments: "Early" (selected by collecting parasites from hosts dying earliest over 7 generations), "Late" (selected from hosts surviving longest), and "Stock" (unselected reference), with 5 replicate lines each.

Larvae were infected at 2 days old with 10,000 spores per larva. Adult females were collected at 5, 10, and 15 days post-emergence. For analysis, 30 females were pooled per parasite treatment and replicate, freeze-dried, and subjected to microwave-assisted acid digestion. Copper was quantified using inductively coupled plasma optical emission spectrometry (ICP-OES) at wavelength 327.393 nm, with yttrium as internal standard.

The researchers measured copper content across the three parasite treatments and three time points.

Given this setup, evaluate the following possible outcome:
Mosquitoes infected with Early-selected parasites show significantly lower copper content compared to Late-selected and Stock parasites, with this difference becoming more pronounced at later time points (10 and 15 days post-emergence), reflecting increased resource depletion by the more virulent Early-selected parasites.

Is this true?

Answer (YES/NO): NO